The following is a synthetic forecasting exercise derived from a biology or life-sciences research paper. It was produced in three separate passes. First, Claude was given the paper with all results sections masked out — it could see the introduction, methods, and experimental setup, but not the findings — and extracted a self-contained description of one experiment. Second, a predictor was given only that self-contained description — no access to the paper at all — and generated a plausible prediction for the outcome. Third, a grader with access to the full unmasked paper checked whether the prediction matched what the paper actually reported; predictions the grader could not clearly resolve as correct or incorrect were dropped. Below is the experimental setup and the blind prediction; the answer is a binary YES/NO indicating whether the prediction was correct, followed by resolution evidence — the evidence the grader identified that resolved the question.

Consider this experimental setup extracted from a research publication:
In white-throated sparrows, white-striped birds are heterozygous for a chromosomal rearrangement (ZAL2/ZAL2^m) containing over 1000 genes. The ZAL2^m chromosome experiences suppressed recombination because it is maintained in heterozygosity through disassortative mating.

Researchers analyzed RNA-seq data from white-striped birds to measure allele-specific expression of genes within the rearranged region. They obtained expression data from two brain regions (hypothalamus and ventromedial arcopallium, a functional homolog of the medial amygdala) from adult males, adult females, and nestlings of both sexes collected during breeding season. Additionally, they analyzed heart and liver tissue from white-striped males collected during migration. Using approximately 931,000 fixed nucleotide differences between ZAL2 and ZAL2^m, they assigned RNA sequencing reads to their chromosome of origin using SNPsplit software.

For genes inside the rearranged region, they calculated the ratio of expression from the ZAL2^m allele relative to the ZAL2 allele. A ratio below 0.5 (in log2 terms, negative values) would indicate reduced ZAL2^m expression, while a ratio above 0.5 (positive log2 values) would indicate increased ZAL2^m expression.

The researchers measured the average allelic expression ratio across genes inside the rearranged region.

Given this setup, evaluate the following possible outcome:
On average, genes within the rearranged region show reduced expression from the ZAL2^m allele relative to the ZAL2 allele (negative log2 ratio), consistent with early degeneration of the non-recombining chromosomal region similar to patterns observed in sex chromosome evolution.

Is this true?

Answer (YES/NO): YES